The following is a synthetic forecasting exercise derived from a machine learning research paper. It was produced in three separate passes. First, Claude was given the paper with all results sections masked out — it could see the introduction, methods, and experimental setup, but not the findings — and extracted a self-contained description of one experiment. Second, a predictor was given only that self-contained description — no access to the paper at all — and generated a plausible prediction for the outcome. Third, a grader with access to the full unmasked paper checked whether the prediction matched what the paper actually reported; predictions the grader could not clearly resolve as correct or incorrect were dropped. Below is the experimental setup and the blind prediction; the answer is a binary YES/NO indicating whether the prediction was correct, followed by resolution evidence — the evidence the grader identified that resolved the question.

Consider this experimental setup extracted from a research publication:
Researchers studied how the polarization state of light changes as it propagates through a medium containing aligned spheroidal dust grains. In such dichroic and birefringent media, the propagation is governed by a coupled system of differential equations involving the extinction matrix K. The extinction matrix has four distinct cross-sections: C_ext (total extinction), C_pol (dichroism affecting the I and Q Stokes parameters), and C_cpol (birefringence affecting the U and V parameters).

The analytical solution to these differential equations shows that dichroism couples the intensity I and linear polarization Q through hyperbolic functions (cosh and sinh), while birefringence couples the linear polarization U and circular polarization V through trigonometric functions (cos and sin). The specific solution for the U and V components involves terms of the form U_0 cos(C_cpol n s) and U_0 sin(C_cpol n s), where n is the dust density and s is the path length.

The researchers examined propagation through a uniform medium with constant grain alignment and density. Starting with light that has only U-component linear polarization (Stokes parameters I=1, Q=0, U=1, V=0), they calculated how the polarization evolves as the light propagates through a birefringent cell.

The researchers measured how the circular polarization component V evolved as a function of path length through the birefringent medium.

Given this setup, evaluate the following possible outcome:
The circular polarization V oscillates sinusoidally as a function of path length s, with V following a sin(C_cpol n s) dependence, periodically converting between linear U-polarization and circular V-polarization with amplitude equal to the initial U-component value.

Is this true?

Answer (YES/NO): NO